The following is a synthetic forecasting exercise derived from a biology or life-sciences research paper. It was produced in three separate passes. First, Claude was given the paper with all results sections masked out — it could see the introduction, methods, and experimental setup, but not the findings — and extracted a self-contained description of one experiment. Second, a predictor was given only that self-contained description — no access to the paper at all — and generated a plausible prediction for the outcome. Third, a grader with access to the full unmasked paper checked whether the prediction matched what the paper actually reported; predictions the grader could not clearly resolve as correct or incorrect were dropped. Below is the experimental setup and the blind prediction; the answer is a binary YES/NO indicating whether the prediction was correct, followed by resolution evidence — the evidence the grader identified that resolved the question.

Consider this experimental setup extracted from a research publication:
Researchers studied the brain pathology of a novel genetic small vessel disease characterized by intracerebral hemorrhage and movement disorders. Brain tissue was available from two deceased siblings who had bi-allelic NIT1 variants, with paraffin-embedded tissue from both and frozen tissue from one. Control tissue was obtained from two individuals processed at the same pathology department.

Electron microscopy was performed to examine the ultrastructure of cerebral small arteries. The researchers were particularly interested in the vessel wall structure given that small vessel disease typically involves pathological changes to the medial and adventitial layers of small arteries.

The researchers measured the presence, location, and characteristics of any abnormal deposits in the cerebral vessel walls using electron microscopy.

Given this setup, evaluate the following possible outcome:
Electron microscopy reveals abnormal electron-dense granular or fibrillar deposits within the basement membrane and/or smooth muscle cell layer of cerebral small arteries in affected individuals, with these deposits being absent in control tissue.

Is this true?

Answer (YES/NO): NO